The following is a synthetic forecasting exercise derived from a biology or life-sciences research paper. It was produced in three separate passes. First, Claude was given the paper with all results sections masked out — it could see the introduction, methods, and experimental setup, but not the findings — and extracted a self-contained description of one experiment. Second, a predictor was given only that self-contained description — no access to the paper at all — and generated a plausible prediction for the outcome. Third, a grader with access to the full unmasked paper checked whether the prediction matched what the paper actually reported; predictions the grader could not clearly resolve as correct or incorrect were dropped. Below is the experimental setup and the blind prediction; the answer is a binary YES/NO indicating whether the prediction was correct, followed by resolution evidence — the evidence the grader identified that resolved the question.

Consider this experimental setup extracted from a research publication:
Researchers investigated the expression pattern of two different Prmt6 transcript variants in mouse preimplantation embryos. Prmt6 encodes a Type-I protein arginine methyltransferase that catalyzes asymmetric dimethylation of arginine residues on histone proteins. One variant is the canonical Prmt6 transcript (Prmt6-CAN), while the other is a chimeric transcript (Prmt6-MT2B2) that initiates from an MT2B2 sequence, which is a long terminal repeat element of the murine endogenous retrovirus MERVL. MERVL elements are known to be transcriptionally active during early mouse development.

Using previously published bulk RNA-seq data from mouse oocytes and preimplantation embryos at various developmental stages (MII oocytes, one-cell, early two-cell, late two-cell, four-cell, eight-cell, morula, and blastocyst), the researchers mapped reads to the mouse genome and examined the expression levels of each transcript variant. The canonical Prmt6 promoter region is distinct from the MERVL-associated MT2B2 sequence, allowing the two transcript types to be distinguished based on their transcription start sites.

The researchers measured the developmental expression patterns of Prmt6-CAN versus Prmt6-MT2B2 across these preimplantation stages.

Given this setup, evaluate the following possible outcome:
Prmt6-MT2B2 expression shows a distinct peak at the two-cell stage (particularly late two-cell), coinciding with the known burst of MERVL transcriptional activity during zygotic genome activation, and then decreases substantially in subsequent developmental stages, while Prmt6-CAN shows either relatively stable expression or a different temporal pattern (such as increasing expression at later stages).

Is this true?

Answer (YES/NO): YES